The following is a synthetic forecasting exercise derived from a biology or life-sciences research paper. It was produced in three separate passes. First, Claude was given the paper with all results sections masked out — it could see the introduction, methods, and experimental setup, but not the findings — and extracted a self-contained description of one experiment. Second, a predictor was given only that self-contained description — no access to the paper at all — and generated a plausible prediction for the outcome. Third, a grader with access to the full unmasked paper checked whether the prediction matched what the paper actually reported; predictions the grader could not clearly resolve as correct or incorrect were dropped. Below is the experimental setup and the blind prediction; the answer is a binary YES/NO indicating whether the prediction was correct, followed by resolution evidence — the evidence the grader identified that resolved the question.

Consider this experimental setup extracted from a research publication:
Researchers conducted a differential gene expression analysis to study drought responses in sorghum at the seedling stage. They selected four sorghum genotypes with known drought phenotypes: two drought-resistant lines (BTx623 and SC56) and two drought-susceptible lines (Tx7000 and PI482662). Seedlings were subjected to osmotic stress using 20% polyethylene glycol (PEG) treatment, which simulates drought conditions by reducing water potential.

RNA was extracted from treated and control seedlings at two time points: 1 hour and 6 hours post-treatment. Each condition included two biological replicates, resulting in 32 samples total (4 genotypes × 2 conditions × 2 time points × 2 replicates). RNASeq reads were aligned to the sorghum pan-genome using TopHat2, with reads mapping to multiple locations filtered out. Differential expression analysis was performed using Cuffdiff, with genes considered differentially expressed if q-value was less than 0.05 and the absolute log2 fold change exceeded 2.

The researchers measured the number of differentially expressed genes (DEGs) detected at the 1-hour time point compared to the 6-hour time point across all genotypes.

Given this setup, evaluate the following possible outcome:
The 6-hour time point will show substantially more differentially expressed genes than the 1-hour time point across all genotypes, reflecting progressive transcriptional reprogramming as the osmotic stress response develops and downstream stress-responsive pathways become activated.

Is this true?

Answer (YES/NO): NO